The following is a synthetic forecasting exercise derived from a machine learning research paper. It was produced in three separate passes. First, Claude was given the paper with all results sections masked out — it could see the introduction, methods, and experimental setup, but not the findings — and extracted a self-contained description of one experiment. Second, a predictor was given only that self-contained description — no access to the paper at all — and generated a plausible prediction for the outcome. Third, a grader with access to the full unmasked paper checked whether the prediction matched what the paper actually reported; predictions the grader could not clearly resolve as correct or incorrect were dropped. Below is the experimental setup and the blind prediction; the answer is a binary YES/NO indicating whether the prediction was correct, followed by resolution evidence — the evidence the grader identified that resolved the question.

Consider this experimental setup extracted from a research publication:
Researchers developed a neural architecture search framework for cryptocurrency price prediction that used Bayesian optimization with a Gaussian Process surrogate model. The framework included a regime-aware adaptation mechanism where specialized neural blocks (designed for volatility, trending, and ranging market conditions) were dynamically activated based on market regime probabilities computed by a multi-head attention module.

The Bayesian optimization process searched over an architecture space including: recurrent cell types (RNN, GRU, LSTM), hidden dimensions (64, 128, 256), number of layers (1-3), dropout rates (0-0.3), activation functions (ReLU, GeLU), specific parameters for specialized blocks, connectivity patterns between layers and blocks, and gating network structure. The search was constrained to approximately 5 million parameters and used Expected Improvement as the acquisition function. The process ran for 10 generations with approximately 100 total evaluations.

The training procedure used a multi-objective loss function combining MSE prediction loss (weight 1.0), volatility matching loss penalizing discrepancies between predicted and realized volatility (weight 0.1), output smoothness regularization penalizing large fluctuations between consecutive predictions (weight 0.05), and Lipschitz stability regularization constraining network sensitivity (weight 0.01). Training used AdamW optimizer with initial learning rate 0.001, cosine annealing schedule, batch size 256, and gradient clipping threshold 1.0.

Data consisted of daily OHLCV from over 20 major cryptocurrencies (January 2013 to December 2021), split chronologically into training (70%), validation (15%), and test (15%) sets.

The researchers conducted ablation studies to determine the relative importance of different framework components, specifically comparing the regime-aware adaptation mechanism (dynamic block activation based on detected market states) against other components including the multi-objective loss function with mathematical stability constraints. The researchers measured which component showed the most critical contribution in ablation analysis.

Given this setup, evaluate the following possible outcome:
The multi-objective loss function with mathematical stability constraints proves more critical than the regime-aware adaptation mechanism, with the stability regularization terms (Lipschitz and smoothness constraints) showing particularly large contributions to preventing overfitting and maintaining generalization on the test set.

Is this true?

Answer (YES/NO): NO